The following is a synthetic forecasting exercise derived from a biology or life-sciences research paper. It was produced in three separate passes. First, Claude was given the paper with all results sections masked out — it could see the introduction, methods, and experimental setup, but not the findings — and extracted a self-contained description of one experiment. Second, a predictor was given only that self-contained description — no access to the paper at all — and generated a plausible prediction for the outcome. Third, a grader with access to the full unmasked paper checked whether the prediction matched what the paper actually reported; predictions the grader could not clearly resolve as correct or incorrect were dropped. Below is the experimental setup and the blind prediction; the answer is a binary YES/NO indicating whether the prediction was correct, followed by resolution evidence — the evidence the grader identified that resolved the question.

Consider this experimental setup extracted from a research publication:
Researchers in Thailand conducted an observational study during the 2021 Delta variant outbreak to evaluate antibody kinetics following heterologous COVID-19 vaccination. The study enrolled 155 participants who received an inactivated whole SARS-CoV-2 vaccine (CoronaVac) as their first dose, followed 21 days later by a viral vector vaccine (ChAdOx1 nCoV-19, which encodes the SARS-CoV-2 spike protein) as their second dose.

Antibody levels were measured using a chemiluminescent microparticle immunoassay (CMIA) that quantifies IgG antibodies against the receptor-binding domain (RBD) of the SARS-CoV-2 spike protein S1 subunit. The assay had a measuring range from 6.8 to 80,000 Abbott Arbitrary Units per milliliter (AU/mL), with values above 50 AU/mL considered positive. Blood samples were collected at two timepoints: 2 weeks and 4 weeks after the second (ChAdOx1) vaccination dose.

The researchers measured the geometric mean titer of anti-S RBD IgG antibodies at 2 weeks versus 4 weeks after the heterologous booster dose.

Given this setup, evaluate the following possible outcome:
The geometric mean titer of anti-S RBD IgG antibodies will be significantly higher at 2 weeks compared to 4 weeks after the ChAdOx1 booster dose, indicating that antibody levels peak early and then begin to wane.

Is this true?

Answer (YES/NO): YES